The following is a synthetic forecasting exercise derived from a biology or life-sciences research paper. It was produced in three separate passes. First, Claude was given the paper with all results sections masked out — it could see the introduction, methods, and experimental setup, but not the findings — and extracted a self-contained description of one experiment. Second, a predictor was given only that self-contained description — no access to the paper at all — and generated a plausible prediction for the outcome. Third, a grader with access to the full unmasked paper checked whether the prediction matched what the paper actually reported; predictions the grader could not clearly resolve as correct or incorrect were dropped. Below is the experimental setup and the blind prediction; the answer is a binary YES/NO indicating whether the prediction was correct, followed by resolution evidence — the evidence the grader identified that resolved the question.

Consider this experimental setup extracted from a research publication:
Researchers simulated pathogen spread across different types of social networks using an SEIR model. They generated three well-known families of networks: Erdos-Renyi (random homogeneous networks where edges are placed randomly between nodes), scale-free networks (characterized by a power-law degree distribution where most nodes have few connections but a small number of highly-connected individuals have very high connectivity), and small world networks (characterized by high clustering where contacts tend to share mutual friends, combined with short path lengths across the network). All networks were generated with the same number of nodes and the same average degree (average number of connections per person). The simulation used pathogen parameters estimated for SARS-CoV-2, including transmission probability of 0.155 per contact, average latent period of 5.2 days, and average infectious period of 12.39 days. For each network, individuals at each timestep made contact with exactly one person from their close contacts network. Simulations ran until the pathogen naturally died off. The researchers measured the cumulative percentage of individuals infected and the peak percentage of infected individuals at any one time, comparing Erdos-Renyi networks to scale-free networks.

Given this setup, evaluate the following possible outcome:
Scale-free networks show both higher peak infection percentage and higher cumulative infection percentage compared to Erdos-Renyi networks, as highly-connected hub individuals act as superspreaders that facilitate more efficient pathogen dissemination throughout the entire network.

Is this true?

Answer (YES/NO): NO